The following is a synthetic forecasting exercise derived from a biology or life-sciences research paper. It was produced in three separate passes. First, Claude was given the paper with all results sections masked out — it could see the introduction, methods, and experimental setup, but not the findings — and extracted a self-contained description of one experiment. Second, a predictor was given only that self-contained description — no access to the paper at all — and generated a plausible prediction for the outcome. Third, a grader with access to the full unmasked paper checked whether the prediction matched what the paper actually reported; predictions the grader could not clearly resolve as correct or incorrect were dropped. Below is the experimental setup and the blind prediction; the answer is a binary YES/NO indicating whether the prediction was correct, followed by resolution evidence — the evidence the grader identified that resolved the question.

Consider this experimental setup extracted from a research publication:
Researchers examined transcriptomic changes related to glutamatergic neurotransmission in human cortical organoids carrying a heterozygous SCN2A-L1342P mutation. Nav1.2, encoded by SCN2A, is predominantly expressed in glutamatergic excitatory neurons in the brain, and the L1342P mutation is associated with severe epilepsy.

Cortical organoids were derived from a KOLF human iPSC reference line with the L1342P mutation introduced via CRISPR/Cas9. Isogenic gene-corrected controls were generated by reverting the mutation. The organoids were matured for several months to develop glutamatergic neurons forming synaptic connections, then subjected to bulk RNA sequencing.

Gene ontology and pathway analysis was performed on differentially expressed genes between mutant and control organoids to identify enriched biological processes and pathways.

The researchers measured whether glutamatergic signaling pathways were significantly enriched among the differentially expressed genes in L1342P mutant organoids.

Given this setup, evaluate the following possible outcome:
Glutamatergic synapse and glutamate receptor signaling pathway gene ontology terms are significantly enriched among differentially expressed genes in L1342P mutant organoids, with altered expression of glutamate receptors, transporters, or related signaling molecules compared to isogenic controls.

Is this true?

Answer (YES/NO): YES